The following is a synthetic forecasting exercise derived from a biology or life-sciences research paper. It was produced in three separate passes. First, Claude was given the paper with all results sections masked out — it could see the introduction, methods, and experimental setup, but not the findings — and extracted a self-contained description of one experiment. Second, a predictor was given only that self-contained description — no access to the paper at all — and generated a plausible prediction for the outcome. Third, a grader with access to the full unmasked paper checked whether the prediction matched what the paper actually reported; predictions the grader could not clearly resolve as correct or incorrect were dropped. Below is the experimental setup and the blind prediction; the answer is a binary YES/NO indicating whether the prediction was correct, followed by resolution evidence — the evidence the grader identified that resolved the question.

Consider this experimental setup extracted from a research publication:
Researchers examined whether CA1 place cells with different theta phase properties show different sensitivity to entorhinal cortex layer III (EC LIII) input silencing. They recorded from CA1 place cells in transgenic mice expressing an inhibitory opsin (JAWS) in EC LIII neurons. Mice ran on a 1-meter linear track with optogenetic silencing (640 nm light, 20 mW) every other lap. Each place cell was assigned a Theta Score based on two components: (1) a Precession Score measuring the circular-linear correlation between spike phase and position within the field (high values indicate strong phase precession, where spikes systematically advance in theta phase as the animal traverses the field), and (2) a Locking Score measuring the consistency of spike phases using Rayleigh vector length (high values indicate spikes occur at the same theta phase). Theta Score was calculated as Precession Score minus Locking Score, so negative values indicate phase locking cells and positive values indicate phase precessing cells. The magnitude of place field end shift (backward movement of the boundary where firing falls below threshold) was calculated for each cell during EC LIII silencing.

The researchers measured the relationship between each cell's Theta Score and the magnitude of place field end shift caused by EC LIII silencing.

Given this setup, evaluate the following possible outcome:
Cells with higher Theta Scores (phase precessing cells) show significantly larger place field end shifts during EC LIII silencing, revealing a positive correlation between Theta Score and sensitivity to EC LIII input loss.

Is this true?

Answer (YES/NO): YES